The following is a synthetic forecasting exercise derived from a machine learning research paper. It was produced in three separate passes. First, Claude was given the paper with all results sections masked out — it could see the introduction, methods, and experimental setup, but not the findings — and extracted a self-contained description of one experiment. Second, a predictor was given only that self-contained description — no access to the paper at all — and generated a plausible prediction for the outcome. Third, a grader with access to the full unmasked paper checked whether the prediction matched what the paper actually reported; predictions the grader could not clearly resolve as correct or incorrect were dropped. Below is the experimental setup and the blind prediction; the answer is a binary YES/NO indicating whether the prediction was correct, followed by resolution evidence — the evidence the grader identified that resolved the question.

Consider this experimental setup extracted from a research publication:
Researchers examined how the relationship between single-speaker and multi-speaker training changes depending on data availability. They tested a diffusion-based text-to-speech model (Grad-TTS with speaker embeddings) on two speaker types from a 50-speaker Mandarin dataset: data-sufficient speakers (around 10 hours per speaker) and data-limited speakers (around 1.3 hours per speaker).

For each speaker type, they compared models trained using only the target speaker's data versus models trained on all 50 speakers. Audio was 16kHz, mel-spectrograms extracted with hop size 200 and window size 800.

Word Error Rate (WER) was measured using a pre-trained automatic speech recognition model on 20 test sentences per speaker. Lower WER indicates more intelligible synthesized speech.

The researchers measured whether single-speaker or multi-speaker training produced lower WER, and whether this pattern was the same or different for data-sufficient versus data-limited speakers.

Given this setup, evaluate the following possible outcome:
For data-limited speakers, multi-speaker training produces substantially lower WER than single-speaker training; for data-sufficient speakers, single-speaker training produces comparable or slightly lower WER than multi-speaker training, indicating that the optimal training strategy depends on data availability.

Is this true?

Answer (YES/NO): YES